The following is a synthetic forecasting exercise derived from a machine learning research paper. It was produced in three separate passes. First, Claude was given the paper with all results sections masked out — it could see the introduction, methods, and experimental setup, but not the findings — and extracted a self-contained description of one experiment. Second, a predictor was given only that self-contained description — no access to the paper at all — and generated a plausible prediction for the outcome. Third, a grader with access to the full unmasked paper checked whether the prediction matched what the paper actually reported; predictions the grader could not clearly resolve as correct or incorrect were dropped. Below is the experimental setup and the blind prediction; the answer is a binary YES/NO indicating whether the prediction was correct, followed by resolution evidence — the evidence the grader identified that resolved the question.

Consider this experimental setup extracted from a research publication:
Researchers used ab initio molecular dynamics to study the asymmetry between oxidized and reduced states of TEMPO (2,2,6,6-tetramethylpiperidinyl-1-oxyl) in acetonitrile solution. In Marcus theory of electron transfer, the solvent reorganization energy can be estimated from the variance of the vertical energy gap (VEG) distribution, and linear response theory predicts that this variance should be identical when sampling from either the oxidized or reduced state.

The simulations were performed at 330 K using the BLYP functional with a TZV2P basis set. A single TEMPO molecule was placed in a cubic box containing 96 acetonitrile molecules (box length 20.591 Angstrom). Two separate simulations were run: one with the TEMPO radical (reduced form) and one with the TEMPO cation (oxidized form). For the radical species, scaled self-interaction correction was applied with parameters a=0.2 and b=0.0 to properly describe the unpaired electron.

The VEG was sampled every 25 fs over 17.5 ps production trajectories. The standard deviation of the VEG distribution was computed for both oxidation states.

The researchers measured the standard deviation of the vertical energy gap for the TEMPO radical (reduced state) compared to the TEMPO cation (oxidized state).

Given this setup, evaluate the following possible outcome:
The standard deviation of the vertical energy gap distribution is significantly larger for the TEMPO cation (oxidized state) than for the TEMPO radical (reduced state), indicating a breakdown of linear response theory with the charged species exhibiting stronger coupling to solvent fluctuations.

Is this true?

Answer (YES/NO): YES